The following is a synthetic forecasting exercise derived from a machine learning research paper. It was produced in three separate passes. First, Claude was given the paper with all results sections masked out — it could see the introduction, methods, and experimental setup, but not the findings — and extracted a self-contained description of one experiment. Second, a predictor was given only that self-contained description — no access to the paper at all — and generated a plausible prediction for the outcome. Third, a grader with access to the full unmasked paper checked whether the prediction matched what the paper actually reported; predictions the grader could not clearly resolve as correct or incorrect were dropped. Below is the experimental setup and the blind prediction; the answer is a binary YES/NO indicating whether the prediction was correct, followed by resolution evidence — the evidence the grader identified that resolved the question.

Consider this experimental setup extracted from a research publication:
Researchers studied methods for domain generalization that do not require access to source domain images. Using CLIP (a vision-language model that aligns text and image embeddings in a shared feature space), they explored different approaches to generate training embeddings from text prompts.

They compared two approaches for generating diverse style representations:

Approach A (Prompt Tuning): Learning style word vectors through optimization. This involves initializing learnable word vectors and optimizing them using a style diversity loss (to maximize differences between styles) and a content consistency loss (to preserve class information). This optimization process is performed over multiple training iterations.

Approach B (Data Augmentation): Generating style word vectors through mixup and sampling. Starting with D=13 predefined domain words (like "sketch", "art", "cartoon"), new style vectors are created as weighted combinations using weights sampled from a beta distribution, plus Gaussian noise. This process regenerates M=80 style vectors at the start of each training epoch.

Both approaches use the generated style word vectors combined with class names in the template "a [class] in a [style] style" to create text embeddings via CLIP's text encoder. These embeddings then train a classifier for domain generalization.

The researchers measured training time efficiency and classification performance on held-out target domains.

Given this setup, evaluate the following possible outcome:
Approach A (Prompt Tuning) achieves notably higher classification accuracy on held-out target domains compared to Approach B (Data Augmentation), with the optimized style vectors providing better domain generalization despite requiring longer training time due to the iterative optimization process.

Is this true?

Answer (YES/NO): NO